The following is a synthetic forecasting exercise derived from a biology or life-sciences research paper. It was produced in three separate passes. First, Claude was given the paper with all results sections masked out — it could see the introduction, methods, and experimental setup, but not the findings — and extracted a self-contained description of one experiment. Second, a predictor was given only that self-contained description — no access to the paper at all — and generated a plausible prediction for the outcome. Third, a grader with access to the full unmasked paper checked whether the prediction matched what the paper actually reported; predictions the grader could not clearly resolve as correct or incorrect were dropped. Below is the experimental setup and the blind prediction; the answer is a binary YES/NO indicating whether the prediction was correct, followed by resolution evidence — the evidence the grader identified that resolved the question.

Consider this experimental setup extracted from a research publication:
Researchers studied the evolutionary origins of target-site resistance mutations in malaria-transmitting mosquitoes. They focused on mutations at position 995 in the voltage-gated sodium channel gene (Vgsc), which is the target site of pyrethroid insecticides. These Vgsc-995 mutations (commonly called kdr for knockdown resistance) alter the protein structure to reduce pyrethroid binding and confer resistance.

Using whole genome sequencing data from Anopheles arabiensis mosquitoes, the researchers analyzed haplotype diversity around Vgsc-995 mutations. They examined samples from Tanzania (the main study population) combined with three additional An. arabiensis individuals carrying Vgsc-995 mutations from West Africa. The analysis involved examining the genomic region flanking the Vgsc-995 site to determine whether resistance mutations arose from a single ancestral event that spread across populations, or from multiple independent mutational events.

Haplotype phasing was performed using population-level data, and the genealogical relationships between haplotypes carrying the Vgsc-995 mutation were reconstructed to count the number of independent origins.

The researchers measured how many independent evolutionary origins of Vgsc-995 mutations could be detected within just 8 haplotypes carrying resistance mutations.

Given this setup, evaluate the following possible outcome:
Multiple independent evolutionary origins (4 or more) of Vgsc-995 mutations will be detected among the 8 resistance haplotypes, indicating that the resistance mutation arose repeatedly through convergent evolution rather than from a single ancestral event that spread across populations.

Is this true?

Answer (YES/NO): YES